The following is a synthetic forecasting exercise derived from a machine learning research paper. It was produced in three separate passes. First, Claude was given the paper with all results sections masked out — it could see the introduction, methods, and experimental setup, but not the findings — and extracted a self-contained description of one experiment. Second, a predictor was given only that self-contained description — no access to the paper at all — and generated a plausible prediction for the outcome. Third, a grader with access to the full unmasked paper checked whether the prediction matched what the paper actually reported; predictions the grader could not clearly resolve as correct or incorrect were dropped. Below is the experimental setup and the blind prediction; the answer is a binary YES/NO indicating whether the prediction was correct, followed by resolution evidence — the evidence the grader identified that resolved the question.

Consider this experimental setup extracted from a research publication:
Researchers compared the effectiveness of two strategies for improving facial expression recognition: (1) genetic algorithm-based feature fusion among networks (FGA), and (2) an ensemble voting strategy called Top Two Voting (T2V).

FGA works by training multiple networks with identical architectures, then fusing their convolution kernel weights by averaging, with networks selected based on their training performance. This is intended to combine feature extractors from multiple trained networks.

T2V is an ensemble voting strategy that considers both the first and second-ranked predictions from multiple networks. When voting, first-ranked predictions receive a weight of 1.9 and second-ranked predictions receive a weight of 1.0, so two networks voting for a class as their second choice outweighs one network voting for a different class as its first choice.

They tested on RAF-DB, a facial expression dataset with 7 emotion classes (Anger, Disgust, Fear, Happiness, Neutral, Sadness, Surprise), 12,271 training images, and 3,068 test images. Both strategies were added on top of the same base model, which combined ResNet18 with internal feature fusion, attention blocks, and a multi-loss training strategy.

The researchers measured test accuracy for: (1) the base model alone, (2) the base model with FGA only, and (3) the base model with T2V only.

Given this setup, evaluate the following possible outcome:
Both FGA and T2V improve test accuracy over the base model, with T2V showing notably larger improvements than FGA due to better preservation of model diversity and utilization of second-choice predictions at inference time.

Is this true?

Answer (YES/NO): YES